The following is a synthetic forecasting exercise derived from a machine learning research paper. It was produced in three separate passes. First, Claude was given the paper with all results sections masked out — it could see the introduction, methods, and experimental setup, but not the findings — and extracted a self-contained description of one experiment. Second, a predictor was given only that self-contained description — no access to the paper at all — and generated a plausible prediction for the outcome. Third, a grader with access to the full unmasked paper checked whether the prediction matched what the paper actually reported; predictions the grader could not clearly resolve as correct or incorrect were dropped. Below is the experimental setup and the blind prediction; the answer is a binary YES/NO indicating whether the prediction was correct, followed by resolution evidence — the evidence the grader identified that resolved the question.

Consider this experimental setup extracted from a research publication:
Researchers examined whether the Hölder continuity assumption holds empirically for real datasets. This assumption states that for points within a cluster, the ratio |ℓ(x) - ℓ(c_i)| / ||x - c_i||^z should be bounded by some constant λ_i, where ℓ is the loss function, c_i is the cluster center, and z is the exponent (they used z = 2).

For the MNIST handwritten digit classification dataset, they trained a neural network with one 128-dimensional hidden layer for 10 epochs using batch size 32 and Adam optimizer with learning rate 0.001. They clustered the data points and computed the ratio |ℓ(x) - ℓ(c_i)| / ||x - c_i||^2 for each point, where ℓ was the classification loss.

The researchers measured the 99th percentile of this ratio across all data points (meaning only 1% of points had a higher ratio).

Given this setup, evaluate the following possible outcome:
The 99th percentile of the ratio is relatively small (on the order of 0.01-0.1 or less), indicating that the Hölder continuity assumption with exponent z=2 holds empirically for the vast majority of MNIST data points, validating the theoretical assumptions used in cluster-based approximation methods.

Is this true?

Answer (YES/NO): YES